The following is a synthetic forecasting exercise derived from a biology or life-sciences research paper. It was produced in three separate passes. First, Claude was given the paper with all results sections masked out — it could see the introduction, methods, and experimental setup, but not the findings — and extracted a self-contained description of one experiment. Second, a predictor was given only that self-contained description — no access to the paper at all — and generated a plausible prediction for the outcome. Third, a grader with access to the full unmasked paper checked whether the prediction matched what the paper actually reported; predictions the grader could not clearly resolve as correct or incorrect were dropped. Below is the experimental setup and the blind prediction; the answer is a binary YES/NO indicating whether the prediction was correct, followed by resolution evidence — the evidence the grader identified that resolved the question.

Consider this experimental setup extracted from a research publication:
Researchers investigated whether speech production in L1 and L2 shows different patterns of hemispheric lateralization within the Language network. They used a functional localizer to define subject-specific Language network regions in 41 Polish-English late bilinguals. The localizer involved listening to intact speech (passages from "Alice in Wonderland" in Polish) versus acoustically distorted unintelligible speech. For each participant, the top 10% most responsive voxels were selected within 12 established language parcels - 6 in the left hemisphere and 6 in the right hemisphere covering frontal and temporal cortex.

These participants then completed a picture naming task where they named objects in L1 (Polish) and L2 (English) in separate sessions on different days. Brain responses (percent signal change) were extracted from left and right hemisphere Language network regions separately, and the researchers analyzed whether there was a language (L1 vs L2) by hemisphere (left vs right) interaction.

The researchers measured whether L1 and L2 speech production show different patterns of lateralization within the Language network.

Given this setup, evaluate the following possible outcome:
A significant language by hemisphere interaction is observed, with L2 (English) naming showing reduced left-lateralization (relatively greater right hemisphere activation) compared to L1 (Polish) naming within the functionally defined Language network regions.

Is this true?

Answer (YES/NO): NO